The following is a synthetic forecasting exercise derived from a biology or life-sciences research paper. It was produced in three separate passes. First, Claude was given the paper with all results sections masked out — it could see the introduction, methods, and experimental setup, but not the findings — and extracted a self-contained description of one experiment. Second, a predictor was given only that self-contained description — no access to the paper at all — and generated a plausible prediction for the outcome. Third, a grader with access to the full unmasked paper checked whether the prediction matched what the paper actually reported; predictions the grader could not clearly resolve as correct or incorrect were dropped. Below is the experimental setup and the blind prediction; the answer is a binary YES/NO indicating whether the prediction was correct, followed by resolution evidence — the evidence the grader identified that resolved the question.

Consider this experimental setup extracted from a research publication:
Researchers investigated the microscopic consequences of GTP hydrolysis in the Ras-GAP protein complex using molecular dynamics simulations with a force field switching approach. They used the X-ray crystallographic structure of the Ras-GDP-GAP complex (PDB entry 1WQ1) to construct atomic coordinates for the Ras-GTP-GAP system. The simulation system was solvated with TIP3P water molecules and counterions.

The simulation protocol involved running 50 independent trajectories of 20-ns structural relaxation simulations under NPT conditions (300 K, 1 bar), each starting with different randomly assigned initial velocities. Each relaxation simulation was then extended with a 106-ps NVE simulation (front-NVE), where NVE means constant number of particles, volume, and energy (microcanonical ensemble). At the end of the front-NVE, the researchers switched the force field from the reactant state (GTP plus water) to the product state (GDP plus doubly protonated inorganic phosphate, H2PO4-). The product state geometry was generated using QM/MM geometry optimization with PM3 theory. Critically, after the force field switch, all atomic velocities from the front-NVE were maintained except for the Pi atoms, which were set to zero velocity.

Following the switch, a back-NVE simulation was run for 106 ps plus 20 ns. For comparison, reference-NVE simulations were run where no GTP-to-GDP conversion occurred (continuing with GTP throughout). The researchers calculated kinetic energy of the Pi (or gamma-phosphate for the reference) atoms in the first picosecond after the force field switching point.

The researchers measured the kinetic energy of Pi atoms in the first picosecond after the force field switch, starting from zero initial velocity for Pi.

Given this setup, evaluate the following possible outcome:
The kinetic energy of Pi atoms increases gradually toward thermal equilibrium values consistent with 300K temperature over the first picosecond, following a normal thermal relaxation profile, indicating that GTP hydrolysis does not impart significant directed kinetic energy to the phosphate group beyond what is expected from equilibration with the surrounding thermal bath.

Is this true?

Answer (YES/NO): NO